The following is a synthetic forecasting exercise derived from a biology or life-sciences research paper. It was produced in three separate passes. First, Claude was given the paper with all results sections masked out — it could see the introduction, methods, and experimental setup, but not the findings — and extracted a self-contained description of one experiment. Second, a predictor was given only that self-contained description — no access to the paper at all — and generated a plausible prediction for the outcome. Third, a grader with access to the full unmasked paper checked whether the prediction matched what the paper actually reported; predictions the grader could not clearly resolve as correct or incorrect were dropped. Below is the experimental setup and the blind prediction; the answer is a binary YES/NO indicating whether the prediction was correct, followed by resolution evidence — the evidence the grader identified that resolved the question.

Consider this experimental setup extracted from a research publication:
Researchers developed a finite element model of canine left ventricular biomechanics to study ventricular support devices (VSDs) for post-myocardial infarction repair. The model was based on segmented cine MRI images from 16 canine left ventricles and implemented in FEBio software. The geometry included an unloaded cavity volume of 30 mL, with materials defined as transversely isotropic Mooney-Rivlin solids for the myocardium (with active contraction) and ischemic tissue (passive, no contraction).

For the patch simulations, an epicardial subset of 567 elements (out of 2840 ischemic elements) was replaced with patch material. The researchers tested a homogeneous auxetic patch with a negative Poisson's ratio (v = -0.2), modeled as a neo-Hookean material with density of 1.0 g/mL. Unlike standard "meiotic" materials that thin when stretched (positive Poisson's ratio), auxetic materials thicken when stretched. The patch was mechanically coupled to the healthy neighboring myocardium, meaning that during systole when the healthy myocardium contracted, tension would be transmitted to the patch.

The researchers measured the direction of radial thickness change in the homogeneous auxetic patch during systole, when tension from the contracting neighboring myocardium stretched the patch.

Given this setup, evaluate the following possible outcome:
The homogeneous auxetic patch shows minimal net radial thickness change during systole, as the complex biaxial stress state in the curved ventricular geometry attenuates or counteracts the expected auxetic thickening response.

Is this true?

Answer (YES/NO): NO